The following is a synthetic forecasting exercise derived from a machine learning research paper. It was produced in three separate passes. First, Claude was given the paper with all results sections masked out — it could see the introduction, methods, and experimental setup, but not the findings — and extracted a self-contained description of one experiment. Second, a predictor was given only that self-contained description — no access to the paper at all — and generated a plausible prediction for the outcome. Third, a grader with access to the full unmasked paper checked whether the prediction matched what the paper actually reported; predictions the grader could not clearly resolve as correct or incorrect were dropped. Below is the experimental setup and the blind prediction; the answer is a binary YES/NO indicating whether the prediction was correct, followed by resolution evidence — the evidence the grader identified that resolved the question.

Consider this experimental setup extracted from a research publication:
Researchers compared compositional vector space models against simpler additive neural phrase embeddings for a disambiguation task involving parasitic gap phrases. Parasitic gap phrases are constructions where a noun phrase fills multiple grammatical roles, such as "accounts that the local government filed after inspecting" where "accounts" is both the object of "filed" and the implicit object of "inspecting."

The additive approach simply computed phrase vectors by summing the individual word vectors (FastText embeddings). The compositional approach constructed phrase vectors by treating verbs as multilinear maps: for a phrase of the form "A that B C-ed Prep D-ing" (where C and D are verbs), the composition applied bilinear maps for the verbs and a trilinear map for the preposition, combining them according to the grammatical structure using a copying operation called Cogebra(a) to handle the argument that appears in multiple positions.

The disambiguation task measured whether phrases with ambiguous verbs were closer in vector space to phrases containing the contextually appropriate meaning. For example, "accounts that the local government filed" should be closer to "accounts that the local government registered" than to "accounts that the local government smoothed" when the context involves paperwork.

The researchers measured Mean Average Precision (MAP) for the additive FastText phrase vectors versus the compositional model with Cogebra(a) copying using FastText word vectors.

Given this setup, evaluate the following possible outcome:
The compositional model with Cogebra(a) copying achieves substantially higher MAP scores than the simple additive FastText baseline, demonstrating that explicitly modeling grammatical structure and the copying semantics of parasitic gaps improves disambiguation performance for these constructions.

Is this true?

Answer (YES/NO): NO